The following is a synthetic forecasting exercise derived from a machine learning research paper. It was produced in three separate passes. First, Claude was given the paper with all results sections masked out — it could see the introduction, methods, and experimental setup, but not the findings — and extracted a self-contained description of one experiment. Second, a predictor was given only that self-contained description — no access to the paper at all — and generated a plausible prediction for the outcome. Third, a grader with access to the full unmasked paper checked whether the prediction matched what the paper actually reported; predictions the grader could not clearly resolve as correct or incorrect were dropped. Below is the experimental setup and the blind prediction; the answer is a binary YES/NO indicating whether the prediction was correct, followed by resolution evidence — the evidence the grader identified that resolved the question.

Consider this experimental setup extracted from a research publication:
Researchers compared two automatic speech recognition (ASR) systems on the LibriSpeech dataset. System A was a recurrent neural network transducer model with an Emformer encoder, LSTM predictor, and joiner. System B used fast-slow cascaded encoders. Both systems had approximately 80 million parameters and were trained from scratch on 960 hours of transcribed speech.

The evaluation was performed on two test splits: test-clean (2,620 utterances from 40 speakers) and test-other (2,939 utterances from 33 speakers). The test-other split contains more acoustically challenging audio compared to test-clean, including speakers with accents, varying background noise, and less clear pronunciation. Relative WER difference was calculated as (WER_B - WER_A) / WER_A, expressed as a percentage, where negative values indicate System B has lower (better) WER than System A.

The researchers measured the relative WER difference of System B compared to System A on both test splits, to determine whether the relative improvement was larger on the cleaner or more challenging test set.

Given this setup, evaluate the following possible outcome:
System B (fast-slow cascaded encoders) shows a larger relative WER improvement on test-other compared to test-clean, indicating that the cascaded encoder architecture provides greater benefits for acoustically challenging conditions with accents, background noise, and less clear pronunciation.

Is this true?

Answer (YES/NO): YES